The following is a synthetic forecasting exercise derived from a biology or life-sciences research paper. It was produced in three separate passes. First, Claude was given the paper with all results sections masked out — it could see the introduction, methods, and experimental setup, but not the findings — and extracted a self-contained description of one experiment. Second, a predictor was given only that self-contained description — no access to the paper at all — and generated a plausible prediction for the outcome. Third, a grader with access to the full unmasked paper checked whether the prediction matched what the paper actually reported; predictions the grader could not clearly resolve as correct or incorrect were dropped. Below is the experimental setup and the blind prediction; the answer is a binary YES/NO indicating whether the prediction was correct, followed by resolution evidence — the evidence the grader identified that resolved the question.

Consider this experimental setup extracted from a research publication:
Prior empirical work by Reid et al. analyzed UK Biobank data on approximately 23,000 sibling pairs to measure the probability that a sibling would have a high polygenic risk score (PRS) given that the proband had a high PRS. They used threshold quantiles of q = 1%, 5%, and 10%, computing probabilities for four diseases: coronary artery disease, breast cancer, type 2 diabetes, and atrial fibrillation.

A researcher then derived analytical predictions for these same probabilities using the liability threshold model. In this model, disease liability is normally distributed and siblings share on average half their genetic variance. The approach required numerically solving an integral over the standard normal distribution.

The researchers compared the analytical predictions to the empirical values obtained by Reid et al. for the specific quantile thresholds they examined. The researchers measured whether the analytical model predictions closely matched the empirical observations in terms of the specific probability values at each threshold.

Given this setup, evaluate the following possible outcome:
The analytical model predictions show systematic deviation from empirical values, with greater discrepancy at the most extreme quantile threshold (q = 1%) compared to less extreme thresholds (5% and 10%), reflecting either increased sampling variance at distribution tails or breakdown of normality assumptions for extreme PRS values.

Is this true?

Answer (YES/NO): NO